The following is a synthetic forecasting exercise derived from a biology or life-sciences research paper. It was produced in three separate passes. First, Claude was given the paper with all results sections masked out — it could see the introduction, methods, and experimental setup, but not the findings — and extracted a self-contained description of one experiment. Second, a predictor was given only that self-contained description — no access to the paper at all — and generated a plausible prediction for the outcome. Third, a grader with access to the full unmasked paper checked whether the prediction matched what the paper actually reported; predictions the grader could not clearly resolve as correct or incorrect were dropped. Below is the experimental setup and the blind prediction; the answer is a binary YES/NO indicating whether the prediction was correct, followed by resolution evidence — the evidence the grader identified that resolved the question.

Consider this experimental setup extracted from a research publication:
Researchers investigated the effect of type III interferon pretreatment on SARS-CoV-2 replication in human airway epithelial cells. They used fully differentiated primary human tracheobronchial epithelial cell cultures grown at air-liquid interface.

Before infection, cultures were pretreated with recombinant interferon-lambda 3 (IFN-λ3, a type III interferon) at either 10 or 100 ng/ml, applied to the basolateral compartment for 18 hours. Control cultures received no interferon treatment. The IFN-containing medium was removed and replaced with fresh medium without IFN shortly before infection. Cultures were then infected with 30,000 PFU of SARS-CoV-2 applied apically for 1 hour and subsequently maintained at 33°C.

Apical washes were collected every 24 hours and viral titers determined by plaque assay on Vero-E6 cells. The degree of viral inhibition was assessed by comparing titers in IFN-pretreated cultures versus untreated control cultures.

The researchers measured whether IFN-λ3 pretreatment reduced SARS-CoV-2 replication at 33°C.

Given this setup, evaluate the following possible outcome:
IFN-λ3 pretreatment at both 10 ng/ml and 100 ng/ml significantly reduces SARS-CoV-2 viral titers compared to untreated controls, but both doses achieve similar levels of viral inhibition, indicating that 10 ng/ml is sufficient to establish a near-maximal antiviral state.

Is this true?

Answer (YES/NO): NO